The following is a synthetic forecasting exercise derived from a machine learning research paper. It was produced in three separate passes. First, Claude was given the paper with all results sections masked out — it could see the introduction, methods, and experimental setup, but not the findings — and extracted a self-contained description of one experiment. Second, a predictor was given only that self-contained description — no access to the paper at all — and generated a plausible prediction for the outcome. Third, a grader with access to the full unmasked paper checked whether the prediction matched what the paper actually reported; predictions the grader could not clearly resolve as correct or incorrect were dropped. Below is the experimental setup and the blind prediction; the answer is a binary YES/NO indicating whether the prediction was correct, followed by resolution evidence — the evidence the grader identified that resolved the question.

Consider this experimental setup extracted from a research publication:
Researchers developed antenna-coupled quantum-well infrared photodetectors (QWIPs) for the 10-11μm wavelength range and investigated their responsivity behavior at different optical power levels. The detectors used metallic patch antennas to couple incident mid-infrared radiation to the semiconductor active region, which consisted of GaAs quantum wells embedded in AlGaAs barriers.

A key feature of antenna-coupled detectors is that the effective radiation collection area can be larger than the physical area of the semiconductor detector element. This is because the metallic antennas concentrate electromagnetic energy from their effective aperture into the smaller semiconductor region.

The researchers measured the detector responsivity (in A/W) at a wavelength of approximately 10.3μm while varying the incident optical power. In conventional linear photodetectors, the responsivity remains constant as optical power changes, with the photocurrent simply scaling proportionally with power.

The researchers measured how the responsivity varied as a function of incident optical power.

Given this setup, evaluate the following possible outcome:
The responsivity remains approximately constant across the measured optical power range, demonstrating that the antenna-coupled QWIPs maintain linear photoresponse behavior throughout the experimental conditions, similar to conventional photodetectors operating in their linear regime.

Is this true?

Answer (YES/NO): NO